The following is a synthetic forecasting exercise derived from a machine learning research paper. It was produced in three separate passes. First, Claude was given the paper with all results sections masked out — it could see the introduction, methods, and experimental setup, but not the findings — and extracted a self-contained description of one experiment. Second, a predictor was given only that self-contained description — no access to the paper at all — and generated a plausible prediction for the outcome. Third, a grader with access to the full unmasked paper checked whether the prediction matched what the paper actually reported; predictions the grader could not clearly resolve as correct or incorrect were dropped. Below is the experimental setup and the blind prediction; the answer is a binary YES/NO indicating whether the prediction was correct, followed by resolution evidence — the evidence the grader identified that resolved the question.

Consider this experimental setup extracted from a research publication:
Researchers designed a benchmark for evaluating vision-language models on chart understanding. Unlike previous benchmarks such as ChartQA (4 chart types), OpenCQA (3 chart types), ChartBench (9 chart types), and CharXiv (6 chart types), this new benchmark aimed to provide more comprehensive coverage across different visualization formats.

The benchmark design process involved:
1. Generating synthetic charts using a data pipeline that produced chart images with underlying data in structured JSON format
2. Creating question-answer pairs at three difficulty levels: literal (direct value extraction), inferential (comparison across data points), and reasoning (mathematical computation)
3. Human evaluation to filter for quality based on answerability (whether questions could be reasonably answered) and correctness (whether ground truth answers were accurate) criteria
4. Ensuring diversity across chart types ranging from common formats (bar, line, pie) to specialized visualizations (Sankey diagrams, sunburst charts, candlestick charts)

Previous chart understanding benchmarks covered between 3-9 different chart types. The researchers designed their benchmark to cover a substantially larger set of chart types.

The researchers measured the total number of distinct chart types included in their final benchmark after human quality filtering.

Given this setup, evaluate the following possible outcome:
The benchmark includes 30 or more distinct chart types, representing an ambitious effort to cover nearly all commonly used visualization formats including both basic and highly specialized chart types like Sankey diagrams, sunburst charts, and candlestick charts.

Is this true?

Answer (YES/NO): NO